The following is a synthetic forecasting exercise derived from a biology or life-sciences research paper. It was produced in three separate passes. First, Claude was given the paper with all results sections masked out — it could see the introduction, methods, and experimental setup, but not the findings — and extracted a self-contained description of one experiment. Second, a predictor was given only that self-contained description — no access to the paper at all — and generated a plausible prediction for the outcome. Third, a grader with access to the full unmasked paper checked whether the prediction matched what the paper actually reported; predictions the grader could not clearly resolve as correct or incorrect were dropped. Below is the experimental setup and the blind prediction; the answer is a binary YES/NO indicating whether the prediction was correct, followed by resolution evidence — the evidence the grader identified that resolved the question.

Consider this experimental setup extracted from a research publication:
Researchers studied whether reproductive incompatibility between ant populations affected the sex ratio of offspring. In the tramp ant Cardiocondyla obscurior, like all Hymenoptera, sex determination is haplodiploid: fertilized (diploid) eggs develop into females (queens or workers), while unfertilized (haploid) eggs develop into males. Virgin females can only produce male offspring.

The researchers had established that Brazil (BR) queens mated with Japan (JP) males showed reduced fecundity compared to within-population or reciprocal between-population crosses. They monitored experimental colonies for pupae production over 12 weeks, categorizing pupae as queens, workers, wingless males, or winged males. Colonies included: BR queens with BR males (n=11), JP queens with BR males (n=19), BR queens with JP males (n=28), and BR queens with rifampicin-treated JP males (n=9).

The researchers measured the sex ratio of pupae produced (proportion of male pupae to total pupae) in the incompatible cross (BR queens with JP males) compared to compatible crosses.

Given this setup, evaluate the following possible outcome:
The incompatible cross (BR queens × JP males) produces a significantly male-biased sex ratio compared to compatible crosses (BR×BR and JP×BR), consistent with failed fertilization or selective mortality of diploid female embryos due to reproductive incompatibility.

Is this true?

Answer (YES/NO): YES